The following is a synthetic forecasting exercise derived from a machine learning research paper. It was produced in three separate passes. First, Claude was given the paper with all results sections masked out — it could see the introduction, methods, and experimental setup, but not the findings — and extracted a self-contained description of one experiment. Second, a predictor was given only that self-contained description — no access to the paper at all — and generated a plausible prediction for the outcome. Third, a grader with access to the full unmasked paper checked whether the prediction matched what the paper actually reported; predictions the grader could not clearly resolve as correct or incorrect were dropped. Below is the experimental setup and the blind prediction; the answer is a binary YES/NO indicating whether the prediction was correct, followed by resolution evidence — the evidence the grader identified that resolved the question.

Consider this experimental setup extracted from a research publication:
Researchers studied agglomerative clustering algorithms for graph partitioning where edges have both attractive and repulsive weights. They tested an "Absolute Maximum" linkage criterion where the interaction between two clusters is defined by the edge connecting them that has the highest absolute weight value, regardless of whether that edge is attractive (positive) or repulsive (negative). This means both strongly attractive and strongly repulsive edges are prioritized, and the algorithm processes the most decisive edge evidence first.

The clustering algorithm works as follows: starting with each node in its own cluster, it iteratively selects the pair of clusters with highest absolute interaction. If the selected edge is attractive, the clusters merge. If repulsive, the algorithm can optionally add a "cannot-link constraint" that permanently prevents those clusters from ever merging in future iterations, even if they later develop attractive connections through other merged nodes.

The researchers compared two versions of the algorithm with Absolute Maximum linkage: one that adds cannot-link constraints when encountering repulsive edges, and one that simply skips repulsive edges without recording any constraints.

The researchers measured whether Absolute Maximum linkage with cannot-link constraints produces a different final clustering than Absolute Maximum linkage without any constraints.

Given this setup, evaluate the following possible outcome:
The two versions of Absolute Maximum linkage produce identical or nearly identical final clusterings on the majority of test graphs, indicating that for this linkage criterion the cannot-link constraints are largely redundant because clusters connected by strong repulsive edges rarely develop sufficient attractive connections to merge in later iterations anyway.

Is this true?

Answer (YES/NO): YES